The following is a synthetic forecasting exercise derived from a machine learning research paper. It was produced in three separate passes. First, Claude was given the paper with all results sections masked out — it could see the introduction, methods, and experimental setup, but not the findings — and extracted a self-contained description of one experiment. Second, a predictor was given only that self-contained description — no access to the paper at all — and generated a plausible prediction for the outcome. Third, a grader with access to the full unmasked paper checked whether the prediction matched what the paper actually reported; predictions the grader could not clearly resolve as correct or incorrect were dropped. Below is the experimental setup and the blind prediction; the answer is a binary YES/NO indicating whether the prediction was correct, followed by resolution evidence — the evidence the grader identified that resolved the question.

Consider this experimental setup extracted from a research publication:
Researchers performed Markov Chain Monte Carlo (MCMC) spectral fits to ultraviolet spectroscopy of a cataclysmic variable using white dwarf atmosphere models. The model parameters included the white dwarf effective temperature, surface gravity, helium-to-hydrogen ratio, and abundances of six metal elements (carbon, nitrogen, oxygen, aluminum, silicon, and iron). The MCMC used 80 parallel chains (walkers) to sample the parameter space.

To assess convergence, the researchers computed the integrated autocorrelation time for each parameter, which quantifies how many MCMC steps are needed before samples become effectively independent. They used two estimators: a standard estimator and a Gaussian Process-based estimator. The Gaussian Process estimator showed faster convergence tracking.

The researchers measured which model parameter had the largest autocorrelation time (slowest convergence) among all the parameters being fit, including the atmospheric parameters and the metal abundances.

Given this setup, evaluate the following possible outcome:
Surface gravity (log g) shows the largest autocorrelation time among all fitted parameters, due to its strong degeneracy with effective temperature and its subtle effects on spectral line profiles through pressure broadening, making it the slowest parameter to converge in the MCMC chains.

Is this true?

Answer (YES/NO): NO